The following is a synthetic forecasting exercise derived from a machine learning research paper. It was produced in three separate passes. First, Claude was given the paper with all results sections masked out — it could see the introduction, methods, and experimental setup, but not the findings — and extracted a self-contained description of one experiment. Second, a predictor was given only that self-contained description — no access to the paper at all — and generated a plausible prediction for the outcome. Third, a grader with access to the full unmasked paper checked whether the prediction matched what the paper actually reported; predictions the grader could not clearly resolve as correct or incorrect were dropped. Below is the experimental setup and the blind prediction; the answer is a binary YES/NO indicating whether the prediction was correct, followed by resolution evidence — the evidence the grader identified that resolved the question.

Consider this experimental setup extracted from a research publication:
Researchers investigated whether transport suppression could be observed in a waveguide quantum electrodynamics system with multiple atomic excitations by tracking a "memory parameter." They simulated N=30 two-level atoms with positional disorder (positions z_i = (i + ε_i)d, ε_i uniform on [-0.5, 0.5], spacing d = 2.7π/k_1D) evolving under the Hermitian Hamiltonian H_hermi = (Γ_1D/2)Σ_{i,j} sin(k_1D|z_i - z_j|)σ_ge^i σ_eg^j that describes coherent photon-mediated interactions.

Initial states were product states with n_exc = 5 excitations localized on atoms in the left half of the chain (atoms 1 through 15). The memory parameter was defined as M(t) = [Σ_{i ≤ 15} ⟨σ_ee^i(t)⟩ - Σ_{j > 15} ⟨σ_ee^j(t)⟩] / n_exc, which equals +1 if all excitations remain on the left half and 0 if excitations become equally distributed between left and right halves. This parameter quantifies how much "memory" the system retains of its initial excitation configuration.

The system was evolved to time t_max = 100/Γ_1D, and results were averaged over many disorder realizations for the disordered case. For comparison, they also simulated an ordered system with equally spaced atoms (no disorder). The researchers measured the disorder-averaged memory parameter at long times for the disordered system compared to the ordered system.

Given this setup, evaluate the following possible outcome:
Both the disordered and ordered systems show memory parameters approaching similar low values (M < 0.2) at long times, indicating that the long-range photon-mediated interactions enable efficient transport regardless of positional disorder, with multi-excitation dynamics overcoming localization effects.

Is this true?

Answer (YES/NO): NO